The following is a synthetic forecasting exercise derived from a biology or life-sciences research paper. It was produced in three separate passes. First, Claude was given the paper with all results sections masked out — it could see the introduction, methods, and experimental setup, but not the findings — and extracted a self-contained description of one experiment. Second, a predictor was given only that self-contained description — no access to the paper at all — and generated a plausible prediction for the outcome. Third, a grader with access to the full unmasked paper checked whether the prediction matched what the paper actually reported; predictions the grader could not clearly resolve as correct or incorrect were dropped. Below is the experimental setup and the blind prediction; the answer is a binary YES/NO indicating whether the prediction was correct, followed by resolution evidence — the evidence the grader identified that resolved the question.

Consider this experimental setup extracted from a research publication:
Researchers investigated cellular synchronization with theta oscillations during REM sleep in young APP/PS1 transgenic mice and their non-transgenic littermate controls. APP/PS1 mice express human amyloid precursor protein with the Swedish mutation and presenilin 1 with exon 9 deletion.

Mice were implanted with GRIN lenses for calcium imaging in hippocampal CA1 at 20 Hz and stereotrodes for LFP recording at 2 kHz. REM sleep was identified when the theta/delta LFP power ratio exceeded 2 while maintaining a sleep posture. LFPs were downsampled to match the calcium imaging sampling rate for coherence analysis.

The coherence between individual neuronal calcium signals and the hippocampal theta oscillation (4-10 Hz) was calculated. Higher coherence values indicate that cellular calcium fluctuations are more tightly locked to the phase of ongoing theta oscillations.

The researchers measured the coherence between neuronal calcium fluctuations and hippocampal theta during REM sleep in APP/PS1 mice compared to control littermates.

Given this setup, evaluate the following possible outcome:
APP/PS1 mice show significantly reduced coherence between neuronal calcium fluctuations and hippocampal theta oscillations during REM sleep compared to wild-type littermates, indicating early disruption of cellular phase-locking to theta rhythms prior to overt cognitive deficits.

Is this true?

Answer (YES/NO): NO